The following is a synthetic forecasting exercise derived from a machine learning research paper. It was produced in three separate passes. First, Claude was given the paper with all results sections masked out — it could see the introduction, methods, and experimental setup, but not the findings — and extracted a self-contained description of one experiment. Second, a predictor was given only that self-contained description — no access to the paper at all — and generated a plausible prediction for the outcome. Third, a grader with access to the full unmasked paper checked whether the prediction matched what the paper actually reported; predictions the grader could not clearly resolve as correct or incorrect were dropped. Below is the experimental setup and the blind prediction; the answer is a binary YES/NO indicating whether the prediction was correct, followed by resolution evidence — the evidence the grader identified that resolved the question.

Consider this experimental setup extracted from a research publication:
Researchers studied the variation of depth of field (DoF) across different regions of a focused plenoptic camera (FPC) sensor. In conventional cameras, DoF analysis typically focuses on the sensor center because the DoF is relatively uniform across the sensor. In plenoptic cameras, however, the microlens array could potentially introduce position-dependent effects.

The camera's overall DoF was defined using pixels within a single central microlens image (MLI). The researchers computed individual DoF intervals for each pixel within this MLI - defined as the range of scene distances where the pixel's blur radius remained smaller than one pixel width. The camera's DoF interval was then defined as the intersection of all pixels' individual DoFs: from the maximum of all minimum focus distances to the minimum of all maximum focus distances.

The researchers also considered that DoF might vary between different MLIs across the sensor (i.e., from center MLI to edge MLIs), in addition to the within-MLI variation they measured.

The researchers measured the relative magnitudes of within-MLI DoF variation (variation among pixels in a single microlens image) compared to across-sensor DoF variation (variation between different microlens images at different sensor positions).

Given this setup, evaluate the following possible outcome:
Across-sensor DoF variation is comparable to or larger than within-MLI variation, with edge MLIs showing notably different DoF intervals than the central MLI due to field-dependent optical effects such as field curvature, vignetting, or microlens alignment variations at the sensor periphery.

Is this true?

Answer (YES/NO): NO